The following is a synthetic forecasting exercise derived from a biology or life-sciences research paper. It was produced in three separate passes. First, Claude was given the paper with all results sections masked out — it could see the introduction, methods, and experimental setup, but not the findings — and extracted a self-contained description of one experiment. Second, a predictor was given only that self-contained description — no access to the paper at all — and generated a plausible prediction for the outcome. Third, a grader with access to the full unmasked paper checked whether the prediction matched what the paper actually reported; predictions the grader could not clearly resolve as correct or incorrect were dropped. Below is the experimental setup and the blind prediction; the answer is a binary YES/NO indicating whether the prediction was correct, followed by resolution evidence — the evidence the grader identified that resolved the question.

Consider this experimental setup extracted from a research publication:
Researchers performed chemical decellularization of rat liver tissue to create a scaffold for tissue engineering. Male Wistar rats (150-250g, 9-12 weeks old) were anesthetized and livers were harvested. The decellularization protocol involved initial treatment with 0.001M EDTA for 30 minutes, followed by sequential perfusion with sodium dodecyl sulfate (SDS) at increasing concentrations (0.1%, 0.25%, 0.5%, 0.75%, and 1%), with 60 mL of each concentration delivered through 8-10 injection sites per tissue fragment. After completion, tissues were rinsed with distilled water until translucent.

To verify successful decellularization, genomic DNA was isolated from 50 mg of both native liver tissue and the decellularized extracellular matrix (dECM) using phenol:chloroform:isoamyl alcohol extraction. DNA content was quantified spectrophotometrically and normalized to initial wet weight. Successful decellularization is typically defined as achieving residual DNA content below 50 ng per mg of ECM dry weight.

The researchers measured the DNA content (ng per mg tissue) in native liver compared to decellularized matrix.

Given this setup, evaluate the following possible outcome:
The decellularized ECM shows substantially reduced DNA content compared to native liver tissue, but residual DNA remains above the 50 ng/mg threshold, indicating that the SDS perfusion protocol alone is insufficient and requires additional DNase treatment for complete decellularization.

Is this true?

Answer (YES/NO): NO